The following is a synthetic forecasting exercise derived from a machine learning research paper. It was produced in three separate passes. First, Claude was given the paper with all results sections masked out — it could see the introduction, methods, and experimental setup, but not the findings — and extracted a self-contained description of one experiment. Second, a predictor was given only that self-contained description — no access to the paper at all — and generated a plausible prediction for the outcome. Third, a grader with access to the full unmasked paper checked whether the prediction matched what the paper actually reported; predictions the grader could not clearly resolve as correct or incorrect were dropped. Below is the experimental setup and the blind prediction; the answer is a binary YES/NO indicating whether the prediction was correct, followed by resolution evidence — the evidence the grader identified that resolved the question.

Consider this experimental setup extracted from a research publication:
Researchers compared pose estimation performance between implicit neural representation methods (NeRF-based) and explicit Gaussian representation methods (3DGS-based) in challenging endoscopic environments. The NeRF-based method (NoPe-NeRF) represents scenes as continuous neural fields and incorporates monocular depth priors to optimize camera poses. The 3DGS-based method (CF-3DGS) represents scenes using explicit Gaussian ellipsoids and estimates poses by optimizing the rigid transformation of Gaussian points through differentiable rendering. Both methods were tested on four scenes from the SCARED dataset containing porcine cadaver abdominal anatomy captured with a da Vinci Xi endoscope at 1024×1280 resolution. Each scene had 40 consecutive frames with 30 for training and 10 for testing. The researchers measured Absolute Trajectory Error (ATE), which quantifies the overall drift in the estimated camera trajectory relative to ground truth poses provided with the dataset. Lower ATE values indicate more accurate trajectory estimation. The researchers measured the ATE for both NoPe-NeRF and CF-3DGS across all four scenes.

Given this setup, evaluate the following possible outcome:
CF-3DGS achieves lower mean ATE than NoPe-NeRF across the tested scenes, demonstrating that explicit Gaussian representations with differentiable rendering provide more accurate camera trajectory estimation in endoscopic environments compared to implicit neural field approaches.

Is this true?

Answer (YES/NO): YES